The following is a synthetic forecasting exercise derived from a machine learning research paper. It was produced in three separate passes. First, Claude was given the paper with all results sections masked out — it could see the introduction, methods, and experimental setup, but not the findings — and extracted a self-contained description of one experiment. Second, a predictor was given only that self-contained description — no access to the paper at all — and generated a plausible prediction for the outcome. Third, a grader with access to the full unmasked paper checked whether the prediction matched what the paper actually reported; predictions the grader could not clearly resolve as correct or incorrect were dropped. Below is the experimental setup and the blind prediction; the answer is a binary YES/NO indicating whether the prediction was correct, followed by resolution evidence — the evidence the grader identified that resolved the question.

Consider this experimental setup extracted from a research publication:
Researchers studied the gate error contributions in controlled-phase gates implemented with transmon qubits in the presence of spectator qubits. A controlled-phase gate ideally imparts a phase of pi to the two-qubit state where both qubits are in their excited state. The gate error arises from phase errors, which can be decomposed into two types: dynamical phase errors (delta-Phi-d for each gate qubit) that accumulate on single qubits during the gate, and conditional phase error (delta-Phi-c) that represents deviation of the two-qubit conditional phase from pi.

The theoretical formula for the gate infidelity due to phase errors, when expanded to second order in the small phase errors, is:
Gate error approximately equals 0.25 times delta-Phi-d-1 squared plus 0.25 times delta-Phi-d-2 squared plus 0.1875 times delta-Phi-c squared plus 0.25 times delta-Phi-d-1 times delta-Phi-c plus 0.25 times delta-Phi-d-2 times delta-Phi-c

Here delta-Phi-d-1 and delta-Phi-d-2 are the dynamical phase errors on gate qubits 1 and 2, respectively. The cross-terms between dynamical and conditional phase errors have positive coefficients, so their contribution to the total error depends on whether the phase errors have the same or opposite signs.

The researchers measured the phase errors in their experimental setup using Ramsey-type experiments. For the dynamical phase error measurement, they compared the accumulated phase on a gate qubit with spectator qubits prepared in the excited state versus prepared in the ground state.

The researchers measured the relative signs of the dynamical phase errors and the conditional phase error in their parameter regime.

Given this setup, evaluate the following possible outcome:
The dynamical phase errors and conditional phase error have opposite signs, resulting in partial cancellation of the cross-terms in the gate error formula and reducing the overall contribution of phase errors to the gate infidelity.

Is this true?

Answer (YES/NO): YES